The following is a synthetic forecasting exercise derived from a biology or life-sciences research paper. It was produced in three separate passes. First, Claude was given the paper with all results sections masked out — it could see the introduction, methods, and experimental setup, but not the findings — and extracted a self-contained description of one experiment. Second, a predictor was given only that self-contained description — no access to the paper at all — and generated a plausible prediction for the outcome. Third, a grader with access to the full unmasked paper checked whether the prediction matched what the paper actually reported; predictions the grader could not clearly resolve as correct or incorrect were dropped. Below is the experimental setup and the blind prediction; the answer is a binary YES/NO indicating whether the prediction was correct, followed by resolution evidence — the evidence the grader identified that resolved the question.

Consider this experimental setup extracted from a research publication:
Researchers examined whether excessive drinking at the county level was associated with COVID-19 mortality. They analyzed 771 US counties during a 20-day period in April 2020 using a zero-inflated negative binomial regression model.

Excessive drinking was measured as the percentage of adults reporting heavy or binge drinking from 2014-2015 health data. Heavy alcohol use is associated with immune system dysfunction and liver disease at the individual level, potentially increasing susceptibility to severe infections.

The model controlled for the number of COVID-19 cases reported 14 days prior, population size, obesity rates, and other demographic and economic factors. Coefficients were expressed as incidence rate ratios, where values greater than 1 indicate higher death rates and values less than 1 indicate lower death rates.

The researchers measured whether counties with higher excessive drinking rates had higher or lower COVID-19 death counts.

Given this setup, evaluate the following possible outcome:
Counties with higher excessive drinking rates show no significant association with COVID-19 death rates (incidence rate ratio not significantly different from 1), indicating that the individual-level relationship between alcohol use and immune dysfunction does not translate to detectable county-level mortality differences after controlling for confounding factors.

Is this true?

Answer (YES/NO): NO